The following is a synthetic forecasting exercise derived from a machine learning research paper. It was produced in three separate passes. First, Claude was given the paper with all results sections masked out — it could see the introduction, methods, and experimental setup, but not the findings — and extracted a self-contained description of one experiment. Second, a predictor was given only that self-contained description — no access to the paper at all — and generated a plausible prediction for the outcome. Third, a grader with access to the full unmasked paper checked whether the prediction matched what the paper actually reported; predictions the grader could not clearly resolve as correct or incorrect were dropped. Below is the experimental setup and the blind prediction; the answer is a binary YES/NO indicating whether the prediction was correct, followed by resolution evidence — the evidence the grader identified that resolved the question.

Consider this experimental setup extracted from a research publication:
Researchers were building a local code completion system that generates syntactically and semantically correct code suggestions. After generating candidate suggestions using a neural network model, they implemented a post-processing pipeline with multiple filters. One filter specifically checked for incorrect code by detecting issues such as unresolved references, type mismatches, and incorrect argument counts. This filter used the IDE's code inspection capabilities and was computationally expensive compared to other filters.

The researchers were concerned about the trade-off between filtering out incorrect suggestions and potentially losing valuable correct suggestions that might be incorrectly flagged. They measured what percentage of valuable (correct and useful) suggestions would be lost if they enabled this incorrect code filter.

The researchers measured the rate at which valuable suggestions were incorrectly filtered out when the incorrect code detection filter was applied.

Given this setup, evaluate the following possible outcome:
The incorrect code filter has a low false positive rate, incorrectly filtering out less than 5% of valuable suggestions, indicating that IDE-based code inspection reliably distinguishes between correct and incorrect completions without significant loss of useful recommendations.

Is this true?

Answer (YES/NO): YES